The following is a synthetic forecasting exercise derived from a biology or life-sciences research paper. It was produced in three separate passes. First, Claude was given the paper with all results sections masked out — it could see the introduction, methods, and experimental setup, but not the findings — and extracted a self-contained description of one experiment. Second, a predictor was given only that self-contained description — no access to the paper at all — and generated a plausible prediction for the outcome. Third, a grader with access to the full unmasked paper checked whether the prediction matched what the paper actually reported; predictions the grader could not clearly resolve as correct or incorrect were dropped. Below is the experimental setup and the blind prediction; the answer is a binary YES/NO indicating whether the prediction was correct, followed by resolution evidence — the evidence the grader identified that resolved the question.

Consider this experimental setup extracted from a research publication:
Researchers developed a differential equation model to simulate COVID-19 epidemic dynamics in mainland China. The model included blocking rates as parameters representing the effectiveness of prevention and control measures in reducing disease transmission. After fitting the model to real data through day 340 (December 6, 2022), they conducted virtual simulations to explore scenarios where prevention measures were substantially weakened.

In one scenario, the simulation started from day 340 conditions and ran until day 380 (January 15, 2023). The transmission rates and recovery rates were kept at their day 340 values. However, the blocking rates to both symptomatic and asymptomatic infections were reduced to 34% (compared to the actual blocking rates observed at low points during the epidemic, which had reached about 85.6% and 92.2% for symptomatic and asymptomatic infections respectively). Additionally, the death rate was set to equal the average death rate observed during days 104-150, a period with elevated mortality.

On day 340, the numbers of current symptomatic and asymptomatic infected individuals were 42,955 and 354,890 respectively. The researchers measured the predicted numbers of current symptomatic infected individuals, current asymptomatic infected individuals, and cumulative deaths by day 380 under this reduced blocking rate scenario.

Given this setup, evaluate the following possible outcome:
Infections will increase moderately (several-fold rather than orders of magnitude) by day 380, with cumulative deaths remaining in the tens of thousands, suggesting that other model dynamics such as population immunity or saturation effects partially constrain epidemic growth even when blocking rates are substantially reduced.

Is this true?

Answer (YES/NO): NO